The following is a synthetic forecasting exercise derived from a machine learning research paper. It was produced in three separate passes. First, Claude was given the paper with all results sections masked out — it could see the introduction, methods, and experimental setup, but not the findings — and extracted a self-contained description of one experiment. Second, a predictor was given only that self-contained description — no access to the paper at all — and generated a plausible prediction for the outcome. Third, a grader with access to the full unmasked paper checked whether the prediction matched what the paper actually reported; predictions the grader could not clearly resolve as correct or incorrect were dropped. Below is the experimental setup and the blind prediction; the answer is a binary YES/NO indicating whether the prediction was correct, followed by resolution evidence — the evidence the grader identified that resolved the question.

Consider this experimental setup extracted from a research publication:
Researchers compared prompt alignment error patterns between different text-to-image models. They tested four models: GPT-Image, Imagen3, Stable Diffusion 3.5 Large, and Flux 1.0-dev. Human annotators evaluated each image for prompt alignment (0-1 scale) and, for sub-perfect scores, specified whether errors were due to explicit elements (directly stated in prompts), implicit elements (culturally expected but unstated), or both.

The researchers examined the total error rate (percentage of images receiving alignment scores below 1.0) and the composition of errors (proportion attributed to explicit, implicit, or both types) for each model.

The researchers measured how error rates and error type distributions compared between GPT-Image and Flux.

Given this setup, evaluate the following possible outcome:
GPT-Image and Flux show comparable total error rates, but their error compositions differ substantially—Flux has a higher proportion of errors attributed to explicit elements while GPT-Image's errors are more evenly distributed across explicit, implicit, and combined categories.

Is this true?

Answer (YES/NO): NO